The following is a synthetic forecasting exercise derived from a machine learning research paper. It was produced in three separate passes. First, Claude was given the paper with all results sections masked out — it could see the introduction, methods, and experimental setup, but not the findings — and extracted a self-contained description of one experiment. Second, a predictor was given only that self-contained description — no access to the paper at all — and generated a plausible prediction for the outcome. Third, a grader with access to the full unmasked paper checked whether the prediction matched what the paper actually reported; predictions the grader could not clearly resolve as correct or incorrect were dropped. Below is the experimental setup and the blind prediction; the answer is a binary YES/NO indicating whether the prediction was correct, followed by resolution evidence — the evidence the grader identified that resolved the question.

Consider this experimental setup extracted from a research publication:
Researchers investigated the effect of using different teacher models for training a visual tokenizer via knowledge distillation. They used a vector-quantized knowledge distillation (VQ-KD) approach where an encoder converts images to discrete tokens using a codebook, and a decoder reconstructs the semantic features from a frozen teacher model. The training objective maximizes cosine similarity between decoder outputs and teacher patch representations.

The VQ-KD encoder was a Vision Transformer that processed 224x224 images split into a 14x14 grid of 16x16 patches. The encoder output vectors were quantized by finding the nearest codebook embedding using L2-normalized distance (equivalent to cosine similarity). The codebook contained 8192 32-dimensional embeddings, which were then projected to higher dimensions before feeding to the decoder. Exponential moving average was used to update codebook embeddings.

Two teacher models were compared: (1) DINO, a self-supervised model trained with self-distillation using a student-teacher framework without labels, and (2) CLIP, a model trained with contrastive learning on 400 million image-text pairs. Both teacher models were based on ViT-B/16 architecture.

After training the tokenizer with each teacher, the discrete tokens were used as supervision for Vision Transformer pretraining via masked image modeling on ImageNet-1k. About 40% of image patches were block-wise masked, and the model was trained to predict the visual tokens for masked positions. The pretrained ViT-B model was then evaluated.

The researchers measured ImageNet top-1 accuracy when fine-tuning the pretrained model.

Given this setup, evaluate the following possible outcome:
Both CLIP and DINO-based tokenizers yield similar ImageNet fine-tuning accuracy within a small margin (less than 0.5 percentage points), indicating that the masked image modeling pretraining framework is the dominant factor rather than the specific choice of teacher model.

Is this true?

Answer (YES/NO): NO